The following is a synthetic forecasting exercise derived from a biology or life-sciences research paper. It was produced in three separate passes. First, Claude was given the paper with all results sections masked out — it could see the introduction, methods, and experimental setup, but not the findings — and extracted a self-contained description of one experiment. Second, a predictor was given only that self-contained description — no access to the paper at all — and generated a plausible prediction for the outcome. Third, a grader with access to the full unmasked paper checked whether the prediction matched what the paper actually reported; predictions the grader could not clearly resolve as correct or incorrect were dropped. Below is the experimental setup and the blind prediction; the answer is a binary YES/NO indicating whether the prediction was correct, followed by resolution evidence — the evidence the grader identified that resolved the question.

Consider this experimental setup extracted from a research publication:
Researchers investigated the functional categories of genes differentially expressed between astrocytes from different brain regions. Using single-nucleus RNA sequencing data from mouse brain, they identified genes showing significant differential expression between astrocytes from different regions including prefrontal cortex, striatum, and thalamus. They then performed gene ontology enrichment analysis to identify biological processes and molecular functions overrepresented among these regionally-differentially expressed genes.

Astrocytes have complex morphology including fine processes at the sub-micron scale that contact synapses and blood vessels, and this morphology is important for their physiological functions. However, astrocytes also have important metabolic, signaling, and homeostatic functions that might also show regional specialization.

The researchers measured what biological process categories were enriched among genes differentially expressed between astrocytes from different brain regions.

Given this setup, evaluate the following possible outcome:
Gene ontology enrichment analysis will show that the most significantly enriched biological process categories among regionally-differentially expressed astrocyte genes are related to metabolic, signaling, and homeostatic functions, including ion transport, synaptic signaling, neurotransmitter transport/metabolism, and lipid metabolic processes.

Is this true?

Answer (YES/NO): NO